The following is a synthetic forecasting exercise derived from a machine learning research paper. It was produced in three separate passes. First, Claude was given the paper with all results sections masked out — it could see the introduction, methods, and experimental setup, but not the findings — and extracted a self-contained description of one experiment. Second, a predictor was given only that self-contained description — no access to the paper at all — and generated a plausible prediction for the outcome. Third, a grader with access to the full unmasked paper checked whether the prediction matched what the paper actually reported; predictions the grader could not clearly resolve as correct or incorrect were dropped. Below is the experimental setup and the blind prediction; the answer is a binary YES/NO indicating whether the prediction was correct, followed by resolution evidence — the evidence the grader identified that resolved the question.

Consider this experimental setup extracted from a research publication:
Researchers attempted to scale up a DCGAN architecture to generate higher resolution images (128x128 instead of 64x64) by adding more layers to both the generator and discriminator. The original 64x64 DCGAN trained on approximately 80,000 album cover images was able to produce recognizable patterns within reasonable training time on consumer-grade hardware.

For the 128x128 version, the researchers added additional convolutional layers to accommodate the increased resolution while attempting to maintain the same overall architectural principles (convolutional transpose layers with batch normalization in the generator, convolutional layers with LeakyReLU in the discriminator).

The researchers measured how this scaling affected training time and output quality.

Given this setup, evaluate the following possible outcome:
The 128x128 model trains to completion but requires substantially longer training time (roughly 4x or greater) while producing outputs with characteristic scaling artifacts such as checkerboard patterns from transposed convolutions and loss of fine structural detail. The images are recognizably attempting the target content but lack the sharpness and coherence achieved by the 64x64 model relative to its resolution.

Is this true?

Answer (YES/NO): NO